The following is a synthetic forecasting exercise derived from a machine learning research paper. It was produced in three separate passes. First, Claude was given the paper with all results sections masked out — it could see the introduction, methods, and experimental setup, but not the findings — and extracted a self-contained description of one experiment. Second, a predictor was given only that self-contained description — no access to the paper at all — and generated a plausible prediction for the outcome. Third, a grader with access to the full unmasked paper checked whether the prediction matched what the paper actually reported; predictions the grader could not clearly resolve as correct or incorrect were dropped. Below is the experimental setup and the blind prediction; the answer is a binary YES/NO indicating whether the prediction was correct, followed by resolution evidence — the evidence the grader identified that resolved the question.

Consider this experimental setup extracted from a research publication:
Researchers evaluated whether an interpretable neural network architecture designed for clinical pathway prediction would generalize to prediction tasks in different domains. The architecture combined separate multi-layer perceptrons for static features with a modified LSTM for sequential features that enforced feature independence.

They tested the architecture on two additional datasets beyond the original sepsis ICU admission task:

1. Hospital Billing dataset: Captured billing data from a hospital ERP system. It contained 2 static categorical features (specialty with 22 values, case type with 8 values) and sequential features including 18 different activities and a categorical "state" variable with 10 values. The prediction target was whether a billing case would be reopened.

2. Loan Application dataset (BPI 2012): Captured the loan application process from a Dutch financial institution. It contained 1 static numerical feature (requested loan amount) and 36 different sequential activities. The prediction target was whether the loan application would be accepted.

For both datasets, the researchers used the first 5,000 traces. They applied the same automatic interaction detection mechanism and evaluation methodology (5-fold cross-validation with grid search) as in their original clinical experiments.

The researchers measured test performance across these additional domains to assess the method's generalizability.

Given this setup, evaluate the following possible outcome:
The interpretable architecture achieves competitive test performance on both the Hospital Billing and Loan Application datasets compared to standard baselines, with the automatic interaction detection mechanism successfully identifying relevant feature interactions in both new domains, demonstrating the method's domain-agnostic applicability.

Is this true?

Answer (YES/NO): NO